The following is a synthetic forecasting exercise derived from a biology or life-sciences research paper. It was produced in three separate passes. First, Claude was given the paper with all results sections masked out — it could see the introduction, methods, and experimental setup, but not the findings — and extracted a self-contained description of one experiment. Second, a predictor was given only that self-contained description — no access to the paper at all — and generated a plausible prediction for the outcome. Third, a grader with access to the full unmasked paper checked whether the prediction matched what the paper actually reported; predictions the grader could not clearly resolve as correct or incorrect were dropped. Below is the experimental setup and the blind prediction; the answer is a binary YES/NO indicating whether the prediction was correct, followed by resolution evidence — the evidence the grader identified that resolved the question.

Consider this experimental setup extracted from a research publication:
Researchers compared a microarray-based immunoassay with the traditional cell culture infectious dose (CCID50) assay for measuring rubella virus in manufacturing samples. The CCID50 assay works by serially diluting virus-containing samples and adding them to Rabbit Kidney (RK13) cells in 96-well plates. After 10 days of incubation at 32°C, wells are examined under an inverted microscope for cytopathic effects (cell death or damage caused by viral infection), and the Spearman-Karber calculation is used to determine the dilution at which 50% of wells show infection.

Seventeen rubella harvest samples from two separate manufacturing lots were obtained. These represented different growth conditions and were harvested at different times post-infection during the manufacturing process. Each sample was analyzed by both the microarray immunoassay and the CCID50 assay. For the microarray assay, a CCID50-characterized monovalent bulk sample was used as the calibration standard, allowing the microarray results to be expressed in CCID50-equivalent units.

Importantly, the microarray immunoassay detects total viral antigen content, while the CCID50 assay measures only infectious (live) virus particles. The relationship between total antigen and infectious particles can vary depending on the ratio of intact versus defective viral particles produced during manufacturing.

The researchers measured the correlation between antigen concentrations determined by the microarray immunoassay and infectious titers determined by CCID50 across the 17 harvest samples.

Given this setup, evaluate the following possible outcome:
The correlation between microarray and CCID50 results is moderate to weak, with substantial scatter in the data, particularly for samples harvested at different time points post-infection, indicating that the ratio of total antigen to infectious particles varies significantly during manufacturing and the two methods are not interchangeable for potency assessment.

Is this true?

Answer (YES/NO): NO